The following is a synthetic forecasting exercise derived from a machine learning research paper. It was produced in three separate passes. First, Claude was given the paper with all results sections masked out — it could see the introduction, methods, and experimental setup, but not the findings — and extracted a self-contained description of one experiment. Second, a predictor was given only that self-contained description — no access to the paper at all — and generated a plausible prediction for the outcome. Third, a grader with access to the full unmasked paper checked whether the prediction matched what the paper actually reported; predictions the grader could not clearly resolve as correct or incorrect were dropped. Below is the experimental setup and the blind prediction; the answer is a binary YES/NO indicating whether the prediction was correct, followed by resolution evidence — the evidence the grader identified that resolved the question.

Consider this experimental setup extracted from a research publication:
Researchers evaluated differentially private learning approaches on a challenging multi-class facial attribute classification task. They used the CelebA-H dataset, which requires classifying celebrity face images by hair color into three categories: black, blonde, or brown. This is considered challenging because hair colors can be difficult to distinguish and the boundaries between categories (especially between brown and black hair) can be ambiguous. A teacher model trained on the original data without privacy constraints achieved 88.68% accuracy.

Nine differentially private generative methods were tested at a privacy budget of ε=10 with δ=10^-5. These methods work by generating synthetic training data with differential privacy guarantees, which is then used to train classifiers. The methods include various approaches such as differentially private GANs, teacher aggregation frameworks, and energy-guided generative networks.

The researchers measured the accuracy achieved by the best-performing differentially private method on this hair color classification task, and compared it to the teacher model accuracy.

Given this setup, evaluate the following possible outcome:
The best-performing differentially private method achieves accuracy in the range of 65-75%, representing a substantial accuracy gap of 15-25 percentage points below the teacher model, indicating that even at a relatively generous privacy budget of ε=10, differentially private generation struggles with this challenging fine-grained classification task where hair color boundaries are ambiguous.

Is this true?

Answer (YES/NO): NO